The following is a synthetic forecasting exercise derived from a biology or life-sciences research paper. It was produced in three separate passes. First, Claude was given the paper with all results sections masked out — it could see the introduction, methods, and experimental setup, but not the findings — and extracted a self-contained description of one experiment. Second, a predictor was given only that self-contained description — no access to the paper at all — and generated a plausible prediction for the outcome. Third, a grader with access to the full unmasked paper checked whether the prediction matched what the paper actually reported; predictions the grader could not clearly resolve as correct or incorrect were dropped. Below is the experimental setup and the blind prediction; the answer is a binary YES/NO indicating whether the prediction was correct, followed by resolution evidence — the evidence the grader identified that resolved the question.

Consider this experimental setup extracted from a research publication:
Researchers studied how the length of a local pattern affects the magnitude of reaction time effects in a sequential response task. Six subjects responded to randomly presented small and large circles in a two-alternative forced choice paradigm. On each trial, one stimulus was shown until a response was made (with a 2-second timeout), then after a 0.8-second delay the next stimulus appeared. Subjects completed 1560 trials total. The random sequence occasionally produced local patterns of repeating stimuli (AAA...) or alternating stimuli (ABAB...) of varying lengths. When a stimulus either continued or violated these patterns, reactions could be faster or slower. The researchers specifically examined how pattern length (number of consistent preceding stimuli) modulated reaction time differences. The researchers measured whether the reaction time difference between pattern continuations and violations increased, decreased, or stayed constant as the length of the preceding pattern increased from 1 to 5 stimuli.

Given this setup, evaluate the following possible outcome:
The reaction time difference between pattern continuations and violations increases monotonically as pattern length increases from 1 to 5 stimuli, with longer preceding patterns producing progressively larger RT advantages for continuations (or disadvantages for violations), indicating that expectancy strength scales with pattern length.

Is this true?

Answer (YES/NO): YES